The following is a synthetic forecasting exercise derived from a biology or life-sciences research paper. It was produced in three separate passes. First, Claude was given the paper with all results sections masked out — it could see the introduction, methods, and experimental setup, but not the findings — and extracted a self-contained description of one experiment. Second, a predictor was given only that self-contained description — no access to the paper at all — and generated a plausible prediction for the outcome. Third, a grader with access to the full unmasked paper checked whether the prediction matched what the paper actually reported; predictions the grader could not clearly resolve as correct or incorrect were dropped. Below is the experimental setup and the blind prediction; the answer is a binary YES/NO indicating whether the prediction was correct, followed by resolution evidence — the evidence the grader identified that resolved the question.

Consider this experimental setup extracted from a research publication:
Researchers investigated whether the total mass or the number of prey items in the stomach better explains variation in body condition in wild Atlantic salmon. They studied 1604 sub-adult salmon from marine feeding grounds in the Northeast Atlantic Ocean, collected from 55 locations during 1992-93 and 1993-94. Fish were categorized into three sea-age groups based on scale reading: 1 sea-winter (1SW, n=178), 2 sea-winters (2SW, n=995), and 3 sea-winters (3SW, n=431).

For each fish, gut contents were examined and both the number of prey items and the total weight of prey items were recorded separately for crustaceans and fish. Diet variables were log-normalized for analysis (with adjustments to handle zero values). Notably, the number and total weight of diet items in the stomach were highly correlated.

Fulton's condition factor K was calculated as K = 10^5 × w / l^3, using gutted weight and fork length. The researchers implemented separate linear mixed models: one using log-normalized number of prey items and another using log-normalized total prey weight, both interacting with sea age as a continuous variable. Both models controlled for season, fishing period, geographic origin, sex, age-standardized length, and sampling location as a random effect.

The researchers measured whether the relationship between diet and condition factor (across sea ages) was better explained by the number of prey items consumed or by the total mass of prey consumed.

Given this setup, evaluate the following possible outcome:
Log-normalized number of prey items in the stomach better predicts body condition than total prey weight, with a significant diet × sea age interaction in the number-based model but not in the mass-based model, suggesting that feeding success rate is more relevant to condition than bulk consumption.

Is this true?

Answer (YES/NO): YES